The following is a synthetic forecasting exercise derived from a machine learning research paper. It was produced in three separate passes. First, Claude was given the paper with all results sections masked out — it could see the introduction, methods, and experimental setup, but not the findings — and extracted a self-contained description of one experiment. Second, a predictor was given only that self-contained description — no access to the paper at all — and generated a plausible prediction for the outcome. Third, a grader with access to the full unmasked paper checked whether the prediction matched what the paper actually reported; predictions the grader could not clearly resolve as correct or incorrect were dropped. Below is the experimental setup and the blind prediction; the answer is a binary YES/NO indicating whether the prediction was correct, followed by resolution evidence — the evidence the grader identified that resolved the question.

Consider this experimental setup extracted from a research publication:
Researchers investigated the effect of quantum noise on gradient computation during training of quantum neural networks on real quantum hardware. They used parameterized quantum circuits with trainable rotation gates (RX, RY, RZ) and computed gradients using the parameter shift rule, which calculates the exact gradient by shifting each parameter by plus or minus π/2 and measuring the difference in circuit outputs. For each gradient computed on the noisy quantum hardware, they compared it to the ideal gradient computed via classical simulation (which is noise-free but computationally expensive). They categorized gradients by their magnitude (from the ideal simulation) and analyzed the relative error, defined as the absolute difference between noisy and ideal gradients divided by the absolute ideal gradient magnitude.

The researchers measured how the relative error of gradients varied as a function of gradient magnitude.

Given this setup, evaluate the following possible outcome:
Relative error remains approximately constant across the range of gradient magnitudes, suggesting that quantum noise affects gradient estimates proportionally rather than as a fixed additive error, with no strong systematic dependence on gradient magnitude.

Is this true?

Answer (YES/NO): NO